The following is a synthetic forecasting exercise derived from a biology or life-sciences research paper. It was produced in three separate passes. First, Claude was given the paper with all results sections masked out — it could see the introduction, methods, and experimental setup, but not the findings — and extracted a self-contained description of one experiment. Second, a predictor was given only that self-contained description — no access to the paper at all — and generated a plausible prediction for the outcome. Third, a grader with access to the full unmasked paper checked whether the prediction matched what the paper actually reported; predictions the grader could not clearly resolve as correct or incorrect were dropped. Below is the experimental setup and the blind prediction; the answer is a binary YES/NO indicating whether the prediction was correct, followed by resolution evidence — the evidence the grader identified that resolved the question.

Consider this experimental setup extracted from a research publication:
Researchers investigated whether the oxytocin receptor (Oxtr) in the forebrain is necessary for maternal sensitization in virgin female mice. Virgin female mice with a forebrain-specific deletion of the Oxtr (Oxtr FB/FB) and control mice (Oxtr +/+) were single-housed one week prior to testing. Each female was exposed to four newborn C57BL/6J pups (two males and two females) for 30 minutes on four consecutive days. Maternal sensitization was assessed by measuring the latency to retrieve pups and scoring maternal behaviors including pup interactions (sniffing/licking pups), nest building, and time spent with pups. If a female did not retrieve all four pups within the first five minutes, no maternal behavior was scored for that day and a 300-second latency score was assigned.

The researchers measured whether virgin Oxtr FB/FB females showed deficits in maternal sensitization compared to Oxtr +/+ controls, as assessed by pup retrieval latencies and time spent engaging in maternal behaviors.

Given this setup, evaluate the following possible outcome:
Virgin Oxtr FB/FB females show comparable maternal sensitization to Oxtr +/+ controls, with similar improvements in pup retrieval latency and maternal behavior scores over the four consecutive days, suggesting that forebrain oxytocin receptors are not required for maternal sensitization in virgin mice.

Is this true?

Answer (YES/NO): NO